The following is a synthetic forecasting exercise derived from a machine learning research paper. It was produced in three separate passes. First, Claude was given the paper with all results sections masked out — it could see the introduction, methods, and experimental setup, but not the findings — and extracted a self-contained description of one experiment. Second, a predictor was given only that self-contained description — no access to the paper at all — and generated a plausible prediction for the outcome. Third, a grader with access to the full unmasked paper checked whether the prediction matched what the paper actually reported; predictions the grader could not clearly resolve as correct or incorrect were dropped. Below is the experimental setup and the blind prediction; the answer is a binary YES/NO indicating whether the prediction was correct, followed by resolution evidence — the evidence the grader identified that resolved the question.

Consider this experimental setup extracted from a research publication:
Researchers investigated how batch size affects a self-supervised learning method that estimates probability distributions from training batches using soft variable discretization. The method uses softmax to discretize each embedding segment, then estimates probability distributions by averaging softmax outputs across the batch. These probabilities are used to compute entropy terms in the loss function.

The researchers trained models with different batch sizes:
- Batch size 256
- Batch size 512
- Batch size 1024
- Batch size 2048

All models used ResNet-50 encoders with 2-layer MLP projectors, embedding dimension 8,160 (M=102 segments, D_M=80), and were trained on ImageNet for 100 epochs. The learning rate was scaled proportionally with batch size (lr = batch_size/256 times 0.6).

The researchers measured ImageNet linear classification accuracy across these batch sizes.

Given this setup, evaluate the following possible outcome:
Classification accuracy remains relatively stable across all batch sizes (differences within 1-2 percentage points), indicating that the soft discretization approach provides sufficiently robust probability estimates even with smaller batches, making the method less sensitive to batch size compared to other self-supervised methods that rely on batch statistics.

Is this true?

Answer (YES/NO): YES